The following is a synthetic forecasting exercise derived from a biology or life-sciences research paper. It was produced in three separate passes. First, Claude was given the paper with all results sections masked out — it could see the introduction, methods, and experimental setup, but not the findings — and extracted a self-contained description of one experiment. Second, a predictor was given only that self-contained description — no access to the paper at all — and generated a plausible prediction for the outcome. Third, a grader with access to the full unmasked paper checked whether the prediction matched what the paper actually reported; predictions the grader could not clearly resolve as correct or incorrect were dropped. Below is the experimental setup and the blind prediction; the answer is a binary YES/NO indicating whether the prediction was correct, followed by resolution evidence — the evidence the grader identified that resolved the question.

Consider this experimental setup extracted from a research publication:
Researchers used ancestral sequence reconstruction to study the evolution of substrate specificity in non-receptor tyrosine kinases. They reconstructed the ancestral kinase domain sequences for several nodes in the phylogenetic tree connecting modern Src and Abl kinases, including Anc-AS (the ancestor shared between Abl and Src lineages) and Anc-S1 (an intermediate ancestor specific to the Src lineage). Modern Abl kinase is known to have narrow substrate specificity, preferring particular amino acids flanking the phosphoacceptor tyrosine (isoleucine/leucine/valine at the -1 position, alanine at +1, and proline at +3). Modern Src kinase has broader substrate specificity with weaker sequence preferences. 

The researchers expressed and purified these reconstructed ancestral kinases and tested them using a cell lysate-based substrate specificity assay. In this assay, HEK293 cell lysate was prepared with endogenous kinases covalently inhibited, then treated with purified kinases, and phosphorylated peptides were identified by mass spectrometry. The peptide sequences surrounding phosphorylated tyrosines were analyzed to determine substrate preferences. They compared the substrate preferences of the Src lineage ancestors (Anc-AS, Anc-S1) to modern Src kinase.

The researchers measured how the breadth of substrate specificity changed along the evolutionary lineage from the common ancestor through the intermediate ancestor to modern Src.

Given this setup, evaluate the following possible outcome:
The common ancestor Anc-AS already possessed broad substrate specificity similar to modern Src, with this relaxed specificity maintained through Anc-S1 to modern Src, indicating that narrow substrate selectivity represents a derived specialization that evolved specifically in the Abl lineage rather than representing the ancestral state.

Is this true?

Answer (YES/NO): NO